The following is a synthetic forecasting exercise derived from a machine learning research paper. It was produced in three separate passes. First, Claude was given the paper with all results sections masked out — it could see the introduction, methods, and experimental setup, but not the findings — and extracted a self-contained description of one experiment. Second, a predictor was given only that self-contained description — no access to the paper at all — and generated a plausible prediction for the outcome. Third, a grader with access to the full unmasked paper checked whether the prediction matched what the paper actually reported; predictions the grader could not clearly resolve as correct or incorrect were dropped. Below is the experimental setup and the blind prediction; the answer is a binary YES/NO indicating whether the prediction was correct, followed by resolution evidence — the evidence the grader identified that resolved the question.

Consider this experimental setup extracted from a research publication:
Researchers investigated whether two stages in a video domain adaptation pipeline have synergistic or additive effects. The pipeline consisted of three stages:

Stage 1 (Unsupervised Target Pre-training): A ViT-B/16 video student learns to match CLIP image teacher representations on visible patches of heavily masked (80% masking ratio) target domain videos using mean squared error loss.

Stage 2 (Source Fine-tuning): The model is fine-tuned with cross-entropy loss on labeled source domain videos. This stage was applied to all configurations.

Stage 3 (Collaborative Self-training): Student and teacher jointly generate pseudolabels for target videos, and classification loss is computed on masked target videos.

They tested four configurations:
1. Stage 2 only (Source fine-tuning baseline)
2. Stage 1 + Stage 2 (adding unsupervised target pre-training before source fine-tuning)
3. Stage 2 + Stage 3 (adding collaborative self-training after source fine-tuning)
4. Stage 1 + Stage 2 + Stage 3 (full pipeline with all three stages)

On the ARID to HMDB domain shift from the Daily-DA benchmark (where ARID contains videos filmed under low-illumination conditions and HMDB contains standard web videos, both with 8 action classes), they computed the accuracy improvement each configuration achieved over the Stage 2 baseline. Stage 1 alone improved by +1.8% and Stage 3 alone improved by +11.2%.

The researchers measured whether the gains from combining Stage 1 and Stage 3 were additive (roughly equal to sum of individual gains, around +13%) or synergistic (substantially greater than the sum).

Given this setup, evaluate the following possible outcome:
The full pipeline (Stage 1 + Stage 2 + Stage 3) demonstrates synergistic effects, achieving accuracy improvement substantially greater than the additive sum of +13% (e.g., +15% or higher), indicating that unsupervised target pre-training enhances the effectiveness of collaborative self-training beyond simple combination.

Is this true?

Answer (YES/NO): YES